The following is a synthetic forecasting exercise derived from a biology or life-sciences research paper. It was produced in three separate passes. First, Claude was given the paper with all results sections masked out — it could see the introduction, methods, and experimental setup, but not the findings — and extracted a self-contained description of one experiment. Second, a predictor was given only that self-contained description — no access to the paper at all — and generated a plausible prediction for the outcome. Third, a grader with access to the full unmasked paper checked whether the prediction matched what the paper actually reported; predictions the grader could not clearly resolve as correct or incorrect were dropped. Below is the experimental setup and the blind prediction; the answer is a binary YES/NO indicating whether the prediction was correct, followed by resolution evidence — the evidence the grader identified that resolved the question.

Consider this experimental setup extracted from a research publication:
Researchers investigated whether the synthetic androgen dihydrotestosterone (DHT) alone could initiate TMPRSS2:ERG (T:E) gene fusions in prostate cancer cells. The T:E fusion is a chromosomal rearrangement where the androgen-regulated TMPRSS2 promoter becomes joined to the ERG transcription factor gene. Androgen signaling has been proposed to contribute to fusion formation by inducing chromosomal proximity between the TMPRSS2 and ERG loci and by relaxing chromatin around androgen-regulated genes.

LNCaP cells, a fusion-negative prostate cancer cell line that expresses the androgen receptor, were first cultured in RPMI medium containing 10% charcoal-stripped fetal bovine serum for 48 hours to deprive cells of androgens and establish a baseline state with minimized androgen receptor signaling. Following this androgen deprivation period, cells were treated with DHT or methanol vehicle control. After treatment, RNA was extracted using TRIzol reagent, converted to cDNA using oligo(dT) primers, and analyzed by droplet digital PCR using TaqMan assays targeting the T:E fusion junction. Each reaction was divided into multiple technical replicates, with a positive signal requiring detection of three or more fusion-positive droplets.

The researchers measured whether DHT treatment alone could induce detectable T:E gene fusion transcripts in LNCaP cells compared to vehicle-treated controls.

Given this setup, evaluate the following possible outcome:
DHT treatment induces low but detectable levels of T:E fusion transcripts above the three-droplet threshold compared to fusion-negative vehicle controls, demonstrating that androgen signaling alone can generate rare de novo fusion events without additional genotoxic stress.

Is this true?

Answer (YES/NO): NO